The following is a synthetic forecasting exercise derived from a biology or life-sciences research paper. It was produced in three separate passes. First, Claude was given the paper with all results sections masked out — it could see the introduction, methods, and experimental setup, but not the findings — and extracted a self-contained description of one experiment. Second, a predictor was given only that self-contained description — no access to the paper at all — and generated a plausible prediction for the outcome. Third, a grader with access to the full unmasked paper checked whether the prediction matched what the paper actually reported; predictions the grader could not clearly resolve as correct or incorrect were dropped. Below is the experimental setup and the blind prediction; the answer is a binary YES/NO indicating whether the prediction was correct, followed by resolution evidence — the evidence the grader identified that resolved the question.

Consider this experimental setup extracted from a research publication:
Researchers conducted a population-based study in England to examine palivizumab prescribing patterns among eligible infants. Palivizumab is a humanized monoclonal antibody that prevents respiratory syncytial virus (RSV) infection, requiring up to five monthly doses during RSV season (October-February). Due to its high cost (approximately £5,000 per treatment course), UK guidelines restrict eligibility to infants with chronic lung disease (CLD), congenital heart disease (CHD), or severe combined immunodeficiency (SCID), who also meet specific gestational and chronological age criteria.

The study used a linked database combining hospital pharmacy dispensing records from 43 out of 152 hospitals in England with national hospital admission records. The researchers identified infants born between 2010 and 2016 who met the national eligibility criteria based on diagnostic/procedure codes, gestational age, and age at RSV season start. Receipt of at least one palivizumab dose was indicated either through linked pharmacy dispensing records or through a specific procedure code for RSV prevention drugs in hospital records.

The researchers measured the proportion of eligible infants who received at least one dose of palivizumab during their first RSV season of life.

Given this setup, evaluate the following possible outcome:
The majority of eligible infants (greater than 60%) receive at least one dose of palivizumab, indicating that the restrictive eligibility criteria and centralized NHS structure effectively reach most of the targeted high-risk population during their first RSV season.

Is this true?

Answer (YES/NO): NO